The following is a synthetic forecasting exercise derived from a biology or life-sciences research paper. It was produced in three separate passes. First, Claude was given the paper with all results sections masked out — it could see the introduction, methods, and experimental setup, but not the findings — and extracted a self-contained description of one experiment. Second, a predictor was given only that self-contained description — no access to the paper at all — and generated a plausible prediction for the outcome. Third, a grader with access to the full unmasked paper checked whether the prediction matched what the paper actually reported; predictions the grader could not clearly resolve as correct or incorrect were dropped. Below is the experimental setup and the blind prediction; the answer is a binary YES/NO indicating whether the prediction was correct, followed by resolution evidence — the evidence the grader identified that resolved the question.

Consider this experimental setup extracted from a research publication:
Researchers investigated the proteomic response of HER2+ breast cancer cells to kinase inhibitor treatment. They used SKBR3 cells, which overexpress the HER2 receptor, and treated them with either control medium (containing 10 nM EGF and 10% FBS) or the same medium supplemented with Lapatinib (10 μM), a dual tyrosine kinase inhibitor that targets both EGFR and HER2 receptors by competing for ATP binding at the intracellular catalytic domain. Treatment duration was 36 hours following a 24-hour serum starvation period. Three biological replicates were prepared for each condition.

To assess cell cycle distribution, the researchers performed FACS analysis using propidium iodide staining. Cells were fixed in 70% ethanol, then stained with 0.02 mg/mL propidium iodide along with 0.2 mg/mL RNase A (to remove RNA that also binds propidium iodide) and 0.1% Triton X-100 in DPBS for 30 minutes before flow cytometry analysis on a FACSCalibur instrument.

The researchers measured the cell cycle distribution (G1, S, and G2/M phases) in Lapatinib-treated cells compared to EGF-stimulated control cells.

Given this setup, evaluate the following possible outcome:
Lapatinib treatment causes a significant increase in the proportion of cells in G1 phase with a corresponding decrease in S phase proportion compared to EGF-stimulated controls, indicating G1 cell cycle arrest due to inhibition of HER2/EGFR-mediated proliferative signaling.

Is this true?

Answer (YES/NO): YES